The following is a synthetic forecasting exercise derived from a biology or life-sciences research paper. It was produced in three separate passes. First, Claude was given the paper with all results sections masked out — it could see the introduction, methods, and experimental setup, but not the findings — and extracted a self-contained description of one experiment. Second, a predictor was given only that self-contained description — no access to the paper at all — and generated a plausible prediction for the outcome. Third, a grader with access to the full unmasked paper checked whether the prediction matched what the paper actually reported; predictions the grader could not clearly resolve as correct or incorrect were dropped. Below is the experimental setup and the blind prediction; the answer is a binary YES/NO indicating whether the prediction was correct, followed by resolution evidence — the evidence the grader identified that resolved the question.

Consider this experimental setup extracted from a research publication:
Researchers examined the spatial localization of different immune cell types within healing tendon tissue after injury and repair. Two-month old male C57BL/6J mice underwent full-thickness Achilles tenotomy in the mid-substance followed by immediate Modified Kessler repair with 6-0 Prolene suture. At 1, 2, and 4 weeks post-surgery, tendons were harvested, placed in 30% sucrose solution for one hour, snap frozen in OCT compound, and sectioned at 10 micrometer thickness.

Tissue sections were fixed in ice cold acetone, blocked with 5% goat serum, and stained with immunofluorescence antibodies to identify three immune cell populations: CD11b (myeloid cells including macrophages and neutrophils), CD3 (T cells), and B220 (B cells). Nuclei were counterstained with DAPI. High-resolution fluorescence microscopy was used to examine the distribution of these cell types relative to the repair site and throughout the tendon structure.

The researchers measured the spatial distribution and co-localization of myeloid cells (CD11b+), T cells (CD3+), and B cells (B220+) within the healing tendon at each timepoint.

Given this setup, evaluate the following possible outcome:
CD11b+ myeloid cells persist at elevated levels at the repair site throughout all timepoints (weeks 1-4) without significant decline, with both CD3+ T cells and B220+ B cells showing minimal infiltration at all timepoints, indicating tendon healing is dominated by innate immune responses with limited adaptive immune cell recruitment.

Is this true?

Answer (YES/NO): NO